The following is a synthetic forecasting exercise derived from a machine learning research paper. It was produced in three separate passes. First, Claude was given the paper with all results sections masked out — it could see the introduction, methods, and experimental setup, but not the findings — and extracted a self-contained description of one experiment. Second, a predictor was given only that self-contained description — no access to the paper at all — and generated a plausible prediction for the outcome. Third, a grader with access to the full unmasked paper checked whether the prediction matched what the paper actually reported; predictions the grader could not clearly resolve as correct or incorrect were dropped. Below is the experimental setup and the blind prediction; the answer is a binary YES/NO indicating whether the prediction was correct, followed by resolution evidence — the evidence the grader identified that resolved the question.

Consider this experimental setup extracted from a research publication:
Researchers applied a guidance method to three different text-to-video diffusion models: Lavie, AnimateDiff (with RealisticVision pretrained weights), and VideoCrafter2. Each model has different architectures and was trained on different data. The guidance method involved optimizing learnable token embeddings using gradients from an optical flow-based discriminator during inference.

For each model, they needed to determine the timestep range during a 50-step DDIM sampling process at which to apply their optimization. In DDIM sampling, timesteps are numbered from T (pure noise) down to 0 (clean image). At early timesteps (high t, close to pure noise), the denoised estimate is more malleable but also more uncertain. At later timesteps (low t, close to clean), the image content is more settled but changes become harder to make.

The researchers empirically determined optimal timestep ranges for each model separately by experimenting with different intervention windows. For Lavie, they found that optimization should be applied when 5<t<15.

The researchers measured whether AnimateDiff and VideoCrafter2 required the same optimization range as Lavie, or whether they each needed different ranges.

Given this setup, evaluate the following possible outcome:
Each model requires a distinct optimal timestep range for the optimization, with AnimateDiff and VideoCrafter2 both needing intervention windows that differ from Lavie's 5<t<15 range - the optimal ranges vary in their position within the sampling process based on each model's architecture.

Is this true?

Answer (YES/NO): YES